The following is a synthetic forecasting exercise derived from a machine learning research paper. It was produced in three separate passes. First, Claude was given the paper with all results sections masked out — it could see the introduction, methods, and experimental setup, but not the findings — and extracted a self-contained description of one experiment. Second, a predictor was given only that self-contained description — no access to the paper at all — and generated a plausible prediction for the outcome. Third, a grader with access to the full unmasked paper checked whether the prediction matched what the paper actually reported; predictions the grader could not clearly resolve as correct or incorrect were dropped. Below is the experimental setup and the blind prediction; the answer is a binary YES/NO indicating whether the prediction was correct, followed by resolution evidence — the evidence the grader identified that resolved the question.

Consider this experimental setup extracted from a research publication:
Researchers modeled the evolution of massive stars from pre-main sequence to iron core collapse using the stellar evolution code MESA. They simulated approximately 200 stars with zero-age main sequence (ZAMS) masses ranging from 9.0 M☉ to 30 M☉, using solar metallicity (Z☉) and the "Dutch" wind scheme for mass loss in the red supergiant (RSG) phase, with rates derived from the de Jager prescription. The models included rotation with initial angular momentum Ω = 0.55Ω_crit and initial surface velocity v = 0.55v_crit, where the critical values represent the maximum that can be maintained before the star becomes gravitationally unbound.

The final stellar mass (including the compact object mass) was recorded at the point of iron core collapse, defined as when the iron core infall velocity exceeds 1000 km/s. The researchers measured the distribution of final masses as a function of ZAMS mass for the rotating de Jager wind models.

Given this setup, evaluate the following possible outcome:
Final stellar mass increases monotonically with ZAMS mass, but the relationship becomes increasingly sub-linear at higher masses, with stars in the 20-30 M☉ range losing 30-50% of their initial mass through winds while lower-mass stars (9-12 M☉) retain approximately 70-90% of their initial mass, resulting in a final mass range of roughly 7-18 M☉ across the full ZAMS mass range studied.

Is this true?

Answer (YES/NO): NO